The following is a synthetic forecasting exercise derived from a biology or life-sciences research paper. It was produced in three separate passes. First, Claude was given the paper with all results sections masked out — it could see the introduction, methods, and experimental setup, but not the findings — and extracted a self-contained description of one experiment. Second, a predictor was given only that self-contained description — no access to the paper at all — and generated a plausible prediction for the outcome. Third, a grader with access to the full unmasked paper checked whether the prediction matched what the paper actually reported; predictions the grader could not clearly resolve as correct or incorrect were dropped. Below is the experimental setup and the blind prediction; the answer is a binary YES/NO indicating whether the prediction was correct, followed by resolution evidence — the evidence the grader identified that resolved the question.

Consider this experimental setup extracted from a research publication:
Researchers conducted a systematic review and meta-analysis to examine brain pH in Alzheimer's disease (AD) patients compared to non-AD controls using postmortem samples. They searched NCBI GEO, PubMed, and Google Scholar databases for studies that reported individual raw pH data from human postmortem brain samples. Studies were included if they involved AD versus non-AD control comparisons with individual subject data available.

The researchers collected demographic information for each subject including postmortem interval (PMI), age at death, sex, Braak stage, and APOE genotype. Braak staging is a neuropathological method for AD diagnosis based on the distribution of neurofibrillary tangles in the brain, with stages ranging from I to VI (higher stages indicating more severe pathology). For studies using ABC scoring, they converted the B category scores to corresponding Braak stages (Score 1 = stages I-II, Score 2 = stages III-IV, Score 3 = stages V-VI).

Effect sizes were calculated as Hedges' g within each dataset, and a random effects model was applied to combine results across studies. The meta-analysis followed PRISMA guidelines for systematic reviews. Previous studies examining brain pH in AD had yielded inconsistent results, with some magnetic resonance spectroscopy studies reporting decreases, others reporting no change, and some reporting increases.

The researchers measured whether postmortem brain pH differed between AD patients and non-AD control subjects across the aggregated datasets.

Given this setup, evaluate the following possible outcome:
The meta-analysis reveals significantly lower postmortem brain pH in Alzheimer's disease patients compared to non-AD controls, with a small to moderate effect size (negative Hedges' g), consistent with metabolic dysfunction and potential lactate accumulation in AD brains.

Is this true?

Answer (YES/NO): YES